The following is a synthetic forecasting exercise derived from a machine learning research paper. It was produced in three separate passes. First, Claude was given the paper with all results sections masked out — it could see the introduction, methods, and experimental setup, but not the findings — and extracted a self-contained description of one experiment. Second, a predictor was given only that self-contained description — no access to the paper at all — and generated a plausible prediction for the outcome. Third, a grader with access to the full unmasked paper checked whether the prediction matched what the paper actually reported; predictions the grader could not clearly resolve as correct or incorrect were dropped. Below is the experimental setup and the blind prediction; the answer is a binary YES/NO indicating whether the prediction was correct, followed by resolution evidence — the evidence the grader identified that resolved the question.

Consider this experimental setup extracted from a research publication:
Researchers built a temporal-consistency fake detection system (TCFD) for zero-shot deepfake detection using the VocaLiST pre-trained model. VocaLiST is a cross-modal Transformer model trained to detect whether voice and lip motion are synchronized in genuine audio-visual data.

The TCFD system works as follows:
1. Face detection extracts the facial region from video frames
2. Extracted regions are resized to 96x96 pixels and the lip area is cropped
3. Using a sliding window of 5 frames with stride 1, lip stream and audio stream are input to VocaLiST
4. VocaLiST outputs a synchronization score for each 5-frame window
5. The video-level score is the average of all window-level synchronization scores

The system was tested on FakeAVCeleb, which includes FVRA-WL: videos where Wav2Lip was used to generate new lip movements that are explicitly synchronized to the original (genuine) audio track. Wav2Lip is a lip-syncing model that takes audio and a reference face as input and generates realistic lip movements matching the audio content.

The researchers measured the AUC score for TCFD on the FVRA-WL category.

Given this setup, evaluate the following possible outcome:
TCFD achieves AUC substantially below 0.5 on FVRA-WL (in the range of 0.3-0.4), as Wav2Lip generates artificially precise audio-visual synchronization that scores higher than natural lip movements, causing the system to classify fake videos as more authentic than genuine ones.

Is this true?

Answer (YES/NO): NO